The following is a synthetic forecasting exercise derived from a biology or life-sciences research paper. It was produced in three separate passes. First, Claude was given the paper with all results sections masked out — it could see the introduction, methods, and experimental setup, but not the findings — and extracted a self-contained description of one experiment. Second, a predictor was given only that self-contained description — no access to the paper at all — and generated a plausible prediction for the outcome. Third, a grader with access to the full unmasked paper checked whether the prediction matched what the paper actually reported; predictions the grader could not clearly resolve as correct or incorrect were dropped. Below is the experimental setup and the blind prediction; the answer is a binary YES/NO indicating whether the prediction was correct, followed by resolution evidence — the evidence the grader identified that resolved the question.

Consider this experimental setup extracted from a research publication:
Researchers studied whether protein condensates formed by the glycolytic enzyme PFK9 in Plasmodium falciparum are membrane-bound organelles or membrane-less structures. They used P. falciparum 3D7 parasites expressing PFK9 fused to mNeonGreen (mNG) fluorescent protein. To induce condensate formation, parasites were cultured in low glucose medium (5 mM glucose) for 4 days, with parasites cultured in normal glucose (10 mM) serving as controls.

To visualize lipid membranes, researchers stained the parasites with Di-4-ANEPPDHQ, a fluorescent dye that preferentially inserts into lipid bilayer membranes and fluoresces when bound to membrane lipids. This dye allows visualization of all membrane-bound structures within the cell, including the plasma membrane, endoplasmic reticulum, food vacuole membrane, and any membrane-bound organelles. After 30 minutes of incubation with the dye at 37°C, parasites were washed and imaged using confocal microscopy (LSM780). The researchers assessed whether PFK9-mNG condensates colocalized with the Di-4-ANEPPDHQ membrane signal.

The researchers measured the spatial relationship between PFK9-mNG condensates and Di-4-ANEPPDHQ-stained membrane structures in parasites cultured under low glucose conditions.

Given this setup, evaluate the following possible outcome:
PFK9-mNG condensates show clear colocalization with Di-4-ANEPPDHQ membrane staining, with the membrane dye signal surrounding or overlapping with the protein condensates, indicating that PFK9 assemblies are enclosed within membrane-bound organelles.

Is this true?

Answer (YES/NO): NO